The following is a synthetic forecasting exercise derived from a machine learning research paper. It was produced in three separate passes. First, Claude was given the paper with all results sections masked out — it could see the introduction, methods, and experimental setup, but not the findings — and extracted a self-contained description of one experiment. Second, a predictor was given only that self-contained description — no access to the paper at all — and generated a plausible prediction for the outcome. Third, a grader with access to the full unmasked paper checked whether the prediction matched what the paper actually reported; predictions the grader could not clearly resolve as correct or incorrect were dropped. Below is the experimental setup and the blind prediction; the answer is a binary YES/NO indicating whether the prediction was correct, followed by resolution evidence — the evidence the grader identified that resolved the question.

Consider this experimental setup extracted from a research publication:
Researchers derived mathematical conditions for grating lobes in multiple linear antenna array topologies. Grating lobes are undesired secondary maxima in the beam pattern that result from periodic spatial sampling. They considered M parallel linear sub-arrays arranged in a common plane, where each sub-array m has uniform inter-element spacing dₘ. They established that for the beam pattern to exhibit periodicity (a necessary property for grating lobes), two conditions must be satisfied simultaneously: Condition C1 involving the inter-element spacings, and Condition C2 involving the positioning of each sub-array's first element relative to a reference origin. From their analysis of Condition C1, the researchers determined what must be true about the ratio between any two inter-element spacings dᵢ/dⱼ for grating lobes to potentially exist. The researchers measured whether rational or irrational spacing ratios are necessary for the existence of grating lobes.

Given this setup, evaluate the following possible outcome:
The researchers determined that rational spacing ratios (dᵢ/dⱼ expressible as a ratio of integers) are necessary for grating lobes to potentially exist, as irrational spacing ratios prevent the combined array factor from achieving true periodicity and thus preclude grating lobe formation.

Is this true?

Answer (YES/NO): YES